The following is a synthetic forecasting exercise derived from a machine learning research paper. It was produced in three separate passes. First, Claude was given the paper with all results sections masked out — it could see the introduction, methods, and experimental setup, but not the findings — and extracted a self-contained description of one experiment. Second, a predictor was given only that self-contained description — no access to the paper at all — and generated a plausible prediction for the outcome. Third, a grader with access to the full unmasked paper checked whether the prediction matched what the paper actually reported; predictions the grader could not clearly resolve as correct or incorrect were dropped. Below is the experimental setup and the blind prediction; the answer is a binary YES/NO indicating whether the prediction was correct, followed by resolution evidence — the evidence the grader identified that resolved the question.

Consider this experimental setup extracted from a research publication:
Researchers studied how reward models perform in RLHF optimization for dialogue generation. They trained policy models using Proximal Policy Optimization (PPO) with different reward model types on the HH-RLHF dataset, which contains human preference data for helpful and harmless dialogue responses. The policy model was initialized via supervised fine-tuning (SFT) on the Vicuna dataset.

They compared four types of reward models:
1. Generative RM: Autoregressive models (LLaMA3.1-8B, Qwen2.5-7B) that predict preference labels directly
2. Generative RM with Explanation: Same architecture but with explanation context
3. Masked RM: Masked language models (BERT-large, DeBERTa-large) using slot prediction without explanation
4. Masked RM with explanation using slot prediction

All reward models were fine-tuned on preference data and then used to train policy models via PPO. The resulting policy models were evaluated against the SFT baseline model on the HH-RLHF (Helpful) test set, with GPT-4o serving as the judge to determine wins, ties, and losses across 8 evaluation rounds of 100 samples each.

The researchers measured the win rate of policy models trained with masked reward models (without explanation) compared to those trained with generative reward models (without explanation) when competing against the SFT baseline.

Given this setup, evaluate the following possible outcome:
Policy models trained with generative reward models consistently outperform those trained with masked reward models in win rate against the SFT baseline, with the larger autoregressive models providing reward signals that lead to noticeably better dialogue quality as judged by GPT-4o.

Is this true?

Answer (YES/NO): YES